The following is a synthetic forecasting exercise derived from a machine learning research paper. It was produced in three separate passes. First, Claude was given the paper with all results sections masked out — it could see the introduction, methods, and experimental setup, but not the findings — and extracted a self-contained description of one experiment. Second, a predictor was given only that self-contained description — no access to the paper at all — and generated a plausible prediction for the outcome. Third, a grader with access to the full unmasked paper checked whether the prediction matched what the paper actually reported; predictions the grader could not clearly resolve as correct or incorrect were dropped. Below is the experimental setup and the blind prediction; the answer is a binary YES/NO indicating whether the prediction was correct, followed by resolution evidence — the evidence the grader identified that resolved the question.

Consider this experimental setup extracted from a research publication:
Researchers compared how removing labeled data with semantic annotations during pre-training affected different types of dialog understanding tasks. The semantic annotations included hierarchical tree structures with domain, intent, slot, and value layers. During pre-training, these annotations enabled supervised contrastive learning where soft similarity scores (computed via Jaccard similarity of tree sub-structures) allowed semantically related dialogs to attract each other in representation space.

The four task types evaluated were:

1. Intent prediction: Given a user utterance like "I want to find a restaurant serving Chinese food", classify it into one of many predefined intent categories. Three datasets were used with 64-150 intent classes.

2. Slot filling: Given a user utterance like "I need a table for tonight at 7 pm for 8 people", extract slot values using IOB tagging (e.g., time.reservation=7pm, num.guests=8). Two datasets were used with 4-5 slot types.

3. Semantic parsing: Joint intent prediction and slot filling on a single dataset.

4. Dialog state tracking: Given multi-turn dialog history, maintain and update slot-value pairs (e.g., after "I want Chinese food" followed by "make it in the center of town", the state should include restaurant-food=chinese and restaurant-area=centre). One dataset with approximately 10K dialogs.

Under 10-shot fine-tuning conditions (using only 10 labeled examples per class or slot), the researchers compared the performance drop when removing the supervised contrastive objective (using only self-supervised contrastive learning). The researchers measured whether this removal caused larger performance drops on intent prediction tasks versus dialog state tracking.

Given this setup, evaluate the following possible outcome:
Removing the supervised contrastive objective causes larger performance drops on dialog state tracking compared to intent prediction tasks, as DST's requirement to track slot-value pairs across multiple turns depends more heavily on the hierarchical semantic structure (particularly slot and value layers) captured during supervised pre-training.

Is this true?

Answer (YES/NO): NO